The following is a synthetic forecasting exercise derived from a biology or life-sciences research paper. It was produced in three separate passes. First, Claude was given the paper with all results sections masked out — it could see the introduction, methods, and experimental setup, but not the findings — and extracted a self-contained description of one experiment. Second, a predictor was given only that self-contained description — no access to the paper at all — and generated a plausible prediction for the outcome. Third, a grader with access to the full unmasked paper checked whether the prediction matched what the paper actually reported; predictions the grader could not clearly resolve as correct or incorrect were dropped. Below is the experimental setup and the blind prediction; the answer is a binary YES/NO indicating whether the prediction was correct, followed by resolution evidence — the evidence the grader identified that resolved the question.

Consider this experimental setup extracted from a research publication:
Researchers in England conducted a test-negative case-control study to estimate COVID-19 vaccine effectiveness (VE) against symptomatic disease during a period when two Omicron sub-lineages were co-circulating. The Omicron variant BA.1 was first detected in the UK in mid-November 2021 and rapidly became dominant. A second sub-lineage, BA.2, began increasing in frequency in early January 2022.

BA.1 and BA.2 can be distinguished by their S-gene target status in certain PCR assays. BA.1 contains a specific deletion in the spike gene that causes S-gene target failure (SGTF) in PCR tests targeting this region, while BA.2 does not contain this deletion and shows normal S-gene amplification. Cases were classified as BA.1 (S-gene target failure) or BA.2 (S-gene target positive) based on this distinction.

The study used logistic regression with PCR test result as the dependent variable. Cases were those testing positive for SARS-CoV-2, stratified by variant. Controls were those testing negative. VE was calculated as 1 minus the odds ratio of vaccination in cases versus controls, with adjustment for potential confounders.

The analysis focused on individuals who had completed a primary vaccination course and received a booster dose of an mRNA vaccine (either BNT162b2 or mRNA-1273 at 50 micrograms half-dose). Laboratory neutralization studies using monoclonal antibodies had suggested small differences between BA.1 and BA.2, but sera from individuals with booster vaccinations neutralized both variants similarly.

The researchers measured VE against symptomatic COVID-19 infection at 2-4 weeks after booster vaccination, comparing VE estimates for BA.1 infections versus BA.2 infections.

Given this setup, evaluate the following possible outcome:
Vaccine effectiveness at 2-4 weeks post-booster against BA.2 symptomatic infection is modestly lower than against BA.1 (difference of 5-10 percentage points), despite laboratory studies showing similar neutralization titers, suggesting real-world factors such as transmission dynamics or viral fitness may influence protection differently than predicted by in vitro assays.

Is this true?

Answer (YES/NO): NO